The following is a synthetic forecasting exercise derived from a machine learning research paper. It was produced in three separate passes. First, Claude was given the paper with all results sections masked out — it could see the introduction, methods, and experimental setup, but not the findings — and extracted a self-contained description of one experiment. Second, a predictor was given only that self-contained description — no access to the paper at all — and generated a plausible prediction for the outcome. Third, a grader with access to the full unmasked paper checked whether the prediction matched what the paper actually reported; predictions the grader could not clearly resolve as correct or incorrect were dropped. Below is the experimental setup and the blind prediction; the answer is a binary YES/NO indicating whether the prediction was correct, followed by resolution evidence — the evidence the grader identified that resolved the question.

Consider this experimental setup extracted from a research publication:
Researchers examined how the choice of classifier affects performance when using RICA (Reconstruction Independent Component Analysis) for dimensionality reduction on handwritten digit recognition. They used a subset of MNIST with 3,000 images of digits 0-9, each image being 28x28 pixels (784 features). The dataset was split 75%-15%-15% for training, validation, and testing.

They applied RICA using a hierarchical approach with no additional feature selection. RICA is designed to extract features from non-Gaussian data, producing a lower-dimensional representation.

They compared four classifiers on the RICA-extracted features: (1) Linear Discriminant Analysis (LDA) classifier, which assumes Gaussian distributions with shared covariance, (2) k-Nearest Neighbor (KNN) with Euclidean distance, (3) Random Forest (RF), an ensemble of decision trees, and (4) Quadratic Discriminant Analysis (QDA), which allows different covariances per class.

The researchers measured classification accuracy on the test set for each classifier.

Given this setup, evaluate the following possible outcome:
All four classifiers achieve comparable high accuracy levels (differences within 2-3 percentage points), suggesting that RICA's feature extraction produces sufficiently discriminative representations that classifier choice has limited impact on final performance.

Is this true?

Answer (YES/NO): NO